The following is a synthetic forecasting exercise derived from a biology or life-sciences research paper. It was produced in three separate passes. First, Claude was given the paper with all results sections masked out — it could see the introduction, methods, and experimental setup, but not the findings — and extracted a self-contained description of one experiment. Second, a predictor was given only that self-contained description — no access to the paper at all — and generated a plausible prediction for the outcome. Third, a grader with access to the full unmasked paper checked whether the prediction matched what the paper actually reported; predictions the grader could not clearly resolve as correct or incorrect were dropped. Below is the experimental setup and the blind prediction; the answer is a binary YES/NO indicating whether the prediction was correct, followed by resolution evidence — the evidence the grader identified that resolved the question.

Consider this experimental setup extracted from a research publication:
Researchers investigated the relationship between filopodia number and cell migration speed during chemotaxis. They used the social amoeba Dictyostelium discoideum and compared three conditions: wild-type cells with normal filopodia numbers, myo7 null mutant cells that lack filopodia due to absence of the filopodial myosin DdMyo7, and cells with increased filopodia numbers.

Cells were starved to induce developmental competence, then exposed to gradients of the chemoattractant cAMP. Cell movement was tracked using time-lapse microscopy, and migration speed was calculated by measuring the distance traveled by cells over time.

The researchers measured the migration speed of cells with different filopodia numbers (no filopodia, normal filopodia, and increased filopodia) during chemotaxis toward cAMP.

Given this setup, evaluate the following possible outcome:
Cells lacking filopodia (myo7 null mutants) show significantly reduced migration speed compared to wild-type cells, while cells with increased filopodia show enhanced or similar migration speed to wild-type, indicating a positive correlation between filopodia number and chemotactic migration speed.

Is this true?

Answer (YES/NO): NO